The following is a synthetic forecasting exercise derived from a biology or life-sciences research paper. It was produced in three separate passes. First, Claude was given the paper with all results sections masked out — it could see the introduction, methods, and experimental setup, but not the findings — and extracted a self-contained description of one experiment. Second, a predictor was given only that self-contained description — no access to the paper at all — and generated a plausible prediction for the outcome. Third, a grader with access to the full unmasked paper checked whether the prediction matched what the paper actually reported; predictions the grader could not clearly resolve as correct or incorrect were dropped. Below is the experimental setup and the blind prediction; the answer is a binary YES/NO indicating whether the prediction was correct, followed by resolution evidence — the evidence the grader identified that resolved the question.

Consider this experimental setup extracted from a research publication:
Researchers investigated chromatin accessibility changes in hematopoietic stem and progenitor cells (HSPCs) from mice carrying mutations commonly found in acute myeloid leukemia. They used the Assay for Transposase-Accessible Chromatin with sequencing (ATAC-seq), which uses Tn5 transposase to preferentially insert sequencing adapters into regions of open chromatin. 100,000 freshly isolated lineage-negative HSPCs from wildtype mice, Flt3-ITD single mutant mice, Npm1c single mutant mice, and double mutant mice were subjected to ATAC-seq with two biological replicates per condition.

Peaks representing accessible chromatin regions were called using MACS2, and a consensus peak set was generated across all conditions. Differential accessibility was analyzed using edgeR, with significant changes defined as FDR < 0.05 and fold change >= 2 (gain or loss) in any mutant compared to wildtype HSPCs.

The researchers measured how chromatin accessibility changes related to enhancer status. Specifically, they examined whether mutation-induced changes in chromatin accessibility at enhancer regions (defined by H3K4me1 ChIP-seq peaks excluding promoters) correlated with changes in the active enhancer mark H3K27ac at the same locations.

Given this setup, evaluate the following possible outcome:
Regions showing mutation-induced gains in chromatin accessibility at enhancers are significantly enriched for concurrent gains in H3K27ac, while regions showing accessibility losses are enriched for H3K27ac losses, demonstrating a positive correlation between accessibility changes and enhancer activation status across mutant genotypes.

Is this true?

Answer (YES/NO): NO